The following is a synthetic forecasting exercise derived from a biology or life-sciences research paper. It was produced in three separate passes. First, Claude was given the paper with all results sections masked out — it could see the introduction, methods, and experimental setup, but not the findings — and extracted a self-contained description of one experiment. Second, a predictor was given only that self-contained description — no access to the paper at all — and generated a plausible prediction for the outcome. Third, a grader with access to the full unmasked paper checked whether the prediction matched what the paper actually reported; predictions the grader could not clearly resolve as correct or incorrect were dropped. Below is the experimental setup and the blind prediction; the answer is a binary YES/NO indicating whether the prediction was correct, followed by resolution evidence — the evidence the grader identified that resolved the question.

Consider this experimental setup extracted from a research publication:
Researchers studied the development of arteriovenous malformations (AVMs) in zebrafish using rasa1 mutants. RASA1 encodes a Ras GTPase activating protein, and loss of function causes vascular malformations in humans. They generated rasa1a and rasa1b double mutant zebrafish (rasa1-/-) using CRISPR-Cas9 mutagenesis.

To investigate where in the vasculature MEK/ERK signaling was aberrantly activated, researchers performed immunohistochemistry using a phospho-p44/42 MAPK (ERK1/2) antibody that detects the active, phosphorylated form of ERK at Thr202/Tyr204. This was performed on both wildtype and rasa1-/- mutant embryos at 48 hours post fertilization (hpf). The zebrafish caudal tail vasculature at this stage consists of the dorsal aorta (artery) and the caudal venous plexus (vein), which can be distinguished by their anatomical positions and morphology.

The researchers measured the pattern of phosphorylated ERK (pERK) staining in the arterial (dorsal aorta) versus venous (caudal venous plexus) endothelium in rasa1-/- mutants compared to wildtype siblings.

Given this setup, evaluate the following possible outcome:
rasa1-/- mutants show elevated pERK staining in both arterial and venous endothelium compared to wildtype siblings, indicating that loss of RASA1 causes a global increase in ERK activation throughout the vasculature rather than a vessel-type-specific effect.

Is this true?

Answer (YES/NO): NO